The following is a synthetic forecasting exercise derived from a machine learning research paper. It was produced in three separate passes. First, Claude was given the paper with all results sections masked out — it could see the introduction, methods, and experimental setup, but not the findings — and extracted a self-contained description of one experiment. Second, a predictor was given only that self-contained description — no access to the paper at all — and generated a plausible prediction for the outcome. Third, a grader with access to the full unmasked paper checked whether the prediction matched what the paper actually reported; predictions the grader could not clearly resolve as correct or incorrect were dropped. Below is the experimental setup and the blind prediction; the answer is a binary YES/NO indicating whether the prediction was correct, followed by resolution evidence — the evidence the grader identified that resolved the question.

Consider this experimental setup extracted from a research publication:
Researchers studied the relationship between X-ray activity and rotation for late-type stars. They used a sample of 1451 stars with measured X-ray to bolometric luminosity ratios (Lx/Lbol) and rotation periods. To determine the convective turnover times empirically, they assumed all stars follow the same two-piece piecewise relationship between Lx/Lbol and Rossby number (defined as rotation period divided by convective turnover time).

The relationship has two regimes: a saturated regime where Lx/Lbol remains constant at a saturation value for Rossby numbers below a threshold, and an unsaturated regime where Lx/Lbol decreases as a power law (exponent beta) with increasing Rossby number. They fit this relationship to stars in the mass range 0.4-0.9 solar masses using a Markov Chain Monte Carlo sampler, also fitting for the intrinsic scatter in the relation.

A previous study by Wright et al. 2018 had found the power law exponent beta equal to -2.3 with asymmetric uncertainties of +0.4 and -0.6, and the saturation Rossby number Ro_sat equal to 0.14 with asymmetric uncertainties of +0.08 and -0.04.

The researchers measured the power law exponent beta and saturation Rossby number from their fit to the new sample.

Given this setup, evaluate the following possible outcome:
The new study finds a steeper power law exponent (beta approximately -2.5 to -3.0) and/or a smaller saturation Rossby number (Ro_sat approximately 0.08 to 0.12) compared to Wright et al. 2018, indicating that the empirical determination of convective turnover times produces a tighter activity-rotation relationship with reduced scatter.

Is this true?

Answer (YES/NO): NO